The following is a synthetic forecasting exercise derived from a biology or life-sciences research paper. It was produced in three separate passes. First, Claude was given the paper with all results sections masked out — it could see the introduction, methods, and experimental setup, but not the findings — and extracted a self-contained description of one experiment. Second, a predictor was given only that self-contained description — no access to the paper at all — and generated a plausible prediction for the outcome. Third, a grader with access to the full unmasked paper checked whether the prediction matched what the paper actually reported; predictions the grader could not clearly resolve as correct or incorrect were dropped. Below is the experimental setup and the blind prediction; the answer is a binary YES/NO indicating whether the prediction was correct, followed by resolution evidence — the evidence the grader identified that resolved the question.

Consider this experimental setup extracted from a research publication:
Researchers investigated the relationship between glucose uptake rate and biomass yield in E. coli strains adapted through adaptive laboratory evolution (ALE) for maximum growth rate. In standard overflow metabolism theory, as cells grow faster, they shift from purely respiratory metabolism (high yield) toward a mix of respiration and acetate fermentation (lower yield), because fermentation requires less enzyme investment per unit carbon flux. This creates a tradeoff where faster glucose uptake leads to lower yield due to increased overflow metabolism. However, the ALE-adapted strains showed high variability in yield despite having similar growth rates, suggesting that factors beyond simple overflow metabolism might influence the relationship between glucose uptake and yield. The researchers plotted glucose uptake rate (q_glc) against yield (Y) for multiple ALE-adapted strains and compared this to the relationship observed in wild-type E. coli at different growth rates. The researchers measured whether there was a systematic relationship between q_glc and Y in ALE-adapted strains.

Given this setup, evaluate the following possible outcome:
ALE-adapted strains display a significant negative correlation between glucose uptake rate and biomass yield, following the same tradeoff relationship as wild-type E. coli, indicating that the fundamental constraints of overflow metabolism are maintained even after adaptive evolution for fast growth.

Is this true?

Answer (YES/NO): NO